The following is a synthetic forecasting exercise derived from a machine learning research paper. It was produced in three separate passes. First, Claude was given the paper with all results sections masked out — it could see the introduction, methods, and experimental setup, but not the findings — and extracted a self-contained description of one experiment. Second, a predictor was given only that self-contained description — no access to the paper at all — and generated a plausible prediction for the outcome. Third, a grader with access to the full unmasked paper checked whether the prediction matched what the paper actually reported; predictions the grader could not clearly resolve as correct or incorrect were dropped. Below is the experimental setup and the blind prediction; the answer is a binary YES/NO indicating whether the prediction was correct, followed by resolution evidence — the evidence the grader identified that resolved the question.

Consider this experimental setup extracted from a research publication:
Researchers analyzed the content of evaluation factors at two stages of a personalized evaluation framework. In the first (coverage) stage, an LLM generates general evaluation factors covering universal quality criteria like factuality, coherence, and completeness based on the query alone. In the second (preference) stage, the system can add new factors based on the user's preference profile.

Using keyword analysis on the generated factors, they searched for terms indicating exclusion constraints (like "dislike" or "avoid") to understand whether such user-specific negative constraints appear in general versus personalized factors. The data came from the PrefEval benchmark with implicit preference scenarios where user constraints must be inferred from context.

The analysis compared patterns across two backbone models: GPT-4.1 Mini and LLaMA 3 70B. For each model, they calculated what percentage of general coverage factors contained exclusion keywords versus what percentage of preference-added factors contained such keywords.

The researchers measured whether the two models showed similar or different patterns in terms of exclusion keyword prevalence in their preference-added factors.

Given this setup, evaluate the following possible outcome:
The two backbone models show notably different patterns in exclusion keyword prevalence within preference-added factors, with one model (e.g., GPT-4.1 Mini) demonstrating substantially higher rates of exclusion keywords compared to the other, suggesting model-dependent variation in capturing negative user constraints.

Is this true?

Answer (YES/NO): YES